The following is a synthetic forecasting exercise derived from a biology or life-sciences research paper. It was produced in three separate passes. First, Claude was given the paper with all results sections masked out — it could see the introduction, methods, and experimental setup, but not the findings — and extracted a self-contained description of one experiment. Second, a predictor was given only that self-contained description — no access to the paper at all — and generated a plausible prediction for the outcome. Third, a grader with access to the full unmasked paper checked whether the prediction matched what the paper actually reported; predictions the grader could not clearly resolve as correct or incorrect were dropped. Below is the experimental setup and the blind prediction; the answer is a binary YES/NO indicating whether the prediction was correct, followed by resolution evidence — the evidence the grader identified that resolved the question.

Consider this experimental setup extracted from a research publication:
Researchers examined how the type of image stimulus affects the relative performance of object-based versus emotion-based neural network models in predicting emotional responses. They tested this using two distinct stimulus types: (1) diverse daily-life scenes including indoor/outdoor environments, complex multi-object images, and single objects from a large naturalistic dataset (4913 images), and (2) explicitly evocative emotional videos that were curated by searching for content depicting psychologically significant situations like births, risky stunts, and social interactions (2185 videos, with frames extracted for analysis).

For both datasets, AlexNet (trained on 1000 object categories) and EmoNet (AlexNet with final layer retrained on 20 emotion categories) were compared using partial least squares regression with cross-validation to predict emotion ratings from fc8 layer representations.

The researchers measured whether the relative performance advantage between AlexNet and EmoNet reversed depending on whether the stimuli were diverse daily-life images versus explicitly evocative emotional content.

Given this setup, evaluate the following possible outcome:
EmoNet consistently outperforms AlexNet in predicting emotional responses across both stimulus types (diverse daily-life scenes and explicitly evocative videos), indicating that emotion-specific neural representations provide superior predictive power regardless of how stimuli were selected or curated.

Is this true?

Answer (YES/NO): NO